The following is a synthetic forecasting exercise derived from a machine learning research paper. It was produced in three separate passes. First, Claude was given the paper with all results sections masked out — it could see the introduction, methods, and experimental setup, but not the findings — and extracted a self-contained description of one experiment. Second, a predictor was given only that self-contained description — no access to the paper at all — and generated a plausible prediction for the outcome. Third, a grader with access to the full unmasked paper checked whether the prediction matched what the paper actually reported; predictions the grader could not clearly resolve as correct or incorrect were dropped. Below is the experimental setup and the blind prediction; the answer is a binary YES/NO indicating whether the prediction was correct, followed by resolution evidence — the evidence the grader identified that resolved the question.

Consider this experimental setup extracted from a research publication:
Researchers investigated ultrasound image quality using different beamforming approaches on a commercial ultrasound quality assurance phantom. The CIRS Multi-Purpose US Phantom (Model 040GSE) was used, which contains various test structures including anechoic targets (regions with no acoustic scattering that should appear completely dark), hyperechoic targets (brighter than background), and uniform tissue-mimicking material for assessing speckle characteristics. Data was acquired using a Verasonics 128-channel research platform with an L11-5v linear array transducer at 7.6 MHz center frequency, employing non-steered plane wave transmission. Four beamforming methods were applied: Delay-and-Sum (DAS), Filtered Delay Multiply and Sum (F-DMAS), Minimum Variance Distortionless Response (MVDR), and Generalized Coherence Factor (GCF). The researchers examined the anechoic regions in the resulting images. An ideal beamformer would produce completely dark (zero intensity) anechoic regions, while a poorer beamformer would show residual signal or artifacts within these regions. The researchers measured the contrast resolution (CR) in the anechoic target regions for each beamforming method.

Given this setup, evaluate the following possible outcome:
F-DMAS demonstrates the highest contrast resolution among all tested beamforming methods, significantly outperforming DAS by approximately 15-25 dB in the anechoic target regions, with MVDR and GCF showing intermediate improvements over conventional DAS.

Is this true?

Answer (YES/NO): NO